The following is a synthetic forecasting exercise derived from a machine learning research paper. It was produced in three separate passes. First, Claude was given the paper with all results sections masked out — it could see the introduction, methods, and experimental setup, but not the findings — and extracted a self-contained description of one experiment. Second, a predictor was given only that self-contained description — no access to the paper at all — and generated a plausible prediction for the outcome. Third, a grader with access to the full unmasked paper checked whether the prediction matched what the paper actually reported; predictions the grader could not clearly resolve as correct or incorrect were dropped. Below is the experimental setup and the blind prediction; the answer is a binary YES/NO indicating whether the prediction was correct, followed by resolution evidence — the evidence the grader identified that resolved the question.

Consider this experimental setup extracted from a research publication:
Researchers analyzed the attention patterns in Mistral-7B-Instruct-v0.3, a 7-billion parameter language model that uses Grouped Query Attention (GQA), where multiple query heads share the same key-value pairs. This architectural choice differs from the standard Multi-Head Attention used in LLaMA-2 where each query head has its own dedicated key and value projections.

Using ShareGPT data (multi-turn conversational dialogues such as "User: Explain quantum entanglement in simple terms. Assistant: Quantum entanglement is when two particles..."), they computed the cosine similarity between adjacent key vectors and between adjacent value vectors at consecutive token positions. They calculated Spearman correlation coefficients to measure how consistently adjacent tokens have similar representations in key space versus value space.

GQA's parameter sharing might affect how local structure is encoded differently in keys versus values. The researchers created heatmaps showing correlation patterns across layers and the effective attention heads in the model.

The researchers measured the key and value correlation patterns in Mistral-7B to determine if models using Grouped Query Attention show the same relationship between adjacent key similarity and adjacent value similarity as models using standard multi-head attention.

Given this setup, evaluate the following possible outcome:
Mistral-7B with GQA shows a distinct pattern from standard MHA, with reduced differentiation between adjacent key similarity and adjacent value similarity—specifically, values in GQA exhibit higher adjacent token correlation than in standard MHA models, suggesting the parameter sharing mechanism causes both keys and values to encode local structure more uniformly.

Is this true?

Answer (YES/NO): NO